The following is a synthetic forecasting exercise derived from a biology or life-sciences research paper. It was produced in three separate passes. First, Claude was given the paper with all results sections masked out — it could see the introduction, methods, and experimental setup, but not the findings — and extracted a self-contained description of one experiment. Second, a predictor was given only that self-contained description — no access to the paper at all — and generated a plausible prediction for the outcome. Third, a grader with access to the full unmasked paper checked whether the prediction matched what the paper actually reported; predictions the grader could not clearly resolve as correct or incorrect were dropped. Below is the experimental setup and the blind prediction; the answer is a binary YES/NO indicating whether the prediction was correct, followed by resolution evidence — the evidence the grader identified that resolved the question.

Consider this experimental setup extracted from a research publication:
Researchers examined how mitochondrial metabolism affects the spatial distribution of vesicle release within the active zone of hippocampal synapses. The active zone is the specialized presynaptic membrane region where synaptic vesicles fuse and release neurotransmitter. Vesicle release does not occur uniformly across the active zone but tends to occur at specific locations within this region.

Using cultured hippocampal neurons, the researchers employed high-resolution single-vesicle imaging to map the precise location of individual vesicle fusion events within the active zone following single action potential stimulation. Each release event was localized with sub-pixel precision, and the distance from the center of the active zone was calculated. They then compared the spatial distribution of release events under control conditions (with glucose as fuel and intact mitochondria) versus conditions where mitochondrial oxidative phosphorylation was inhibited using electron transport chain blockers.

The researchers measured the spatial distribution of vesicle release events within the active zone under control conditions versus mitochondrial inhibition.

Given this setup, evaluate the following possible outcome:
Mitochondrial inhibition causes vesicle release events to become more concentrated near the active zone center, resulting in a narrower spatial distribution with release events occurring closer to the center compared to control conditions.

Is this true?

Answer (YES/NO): YES